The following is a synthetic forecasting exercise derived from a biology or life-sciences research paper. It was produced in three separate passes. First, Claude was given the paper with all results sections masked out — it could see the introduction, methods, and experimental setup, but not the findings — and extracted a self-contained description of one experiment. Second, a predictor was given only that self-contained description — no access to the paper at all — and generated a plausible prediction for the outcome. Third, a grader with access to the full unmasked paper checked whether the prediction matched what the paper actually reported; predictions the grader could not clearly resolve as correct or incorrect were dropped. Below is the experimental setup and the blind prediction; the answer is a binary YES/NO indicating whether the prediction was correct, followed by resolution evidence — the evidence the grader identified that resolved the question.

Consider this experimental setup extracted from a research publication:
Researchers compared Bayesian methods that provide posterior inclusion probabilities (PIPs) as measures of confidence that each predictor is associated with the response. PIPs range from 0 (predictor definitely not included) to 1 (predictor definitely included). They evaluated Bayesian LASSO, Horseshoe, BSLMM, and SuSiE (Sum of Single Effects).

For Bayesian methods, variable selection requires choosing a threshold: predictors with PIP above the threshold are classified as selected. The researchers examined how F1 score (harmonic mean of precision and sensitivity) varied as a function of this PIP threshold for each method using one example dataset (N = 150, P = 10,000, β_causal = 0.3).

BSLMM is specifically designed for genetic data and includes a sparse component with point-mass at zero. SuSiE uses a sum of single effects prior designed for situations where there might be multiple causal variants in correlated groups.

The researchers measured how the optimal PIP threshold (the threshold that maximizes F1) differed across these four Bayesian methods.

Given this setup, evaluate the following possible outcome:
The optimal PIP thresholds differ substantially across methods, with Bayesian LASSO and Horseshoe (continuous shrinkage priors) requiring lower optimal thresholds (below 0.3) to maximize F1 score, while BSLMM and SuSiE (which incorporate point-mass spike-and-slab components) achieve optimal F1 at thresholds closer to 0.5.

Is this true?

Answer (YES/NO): NO